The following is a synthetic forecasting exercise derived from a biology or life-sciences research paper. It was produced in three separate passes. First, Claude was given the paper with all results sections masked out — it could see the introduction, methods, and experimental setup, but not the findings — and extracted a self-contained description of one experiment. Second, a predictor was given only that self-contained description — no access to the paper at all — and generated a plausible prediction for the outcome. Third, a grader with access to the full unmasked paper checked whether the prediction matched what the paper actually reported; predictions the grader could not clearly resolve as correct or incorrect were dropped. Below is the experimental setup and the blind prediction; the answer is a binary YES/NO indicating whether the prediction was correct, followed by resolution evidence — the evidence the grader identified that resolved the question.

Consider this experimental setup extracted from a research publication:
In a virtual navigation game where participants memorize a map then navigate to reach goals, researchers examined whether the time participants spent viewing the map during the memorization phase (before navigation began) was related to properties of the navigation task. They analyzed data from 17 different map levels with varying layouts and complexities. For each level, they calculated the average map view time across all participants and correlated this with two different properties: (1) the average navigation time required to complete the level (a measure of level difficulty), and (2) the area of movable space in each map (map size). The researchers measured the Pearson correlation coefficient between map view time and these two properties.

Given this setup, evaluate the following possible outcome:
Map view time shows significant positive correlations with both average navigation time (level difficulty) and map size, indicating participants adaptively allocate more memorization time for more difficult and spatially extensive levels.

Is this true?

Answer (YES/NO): NO